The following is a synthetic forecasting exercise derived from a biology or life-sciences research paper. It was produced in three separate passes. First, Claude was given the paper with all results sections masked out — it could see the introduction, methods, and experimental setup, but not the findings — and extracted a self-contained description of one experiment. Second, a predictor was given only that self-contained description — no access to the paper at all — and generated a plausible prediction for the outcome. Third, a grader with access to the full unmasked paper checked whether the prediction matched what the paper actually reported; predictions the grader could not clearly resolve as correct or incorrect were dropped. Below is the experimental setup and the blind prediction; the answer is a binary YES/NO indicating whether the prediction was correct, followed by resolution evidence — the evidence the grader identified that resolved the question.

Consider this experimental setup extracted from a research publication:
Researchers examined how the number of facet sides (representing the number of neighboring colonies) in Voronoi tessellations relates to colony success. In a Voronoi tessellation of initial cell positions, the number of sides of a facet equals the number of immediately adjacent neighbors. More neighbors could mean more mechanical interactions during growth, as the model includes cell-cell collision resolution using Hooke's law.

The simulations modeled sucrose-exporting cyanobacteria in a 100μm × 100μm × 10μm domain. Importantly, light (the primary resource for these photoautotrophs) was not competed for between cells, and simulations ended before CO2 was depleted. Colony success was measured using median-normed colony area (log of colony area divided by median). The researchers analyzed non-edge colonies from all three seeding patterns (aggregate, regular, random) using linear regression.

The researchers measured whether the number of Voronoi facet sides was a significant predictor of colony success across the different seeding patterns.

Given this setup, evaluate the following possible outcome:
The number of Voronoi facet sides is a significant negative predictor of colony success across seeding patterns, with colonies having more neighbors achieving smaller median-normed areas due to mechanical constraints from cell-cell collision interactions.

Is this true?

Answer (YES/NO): NO